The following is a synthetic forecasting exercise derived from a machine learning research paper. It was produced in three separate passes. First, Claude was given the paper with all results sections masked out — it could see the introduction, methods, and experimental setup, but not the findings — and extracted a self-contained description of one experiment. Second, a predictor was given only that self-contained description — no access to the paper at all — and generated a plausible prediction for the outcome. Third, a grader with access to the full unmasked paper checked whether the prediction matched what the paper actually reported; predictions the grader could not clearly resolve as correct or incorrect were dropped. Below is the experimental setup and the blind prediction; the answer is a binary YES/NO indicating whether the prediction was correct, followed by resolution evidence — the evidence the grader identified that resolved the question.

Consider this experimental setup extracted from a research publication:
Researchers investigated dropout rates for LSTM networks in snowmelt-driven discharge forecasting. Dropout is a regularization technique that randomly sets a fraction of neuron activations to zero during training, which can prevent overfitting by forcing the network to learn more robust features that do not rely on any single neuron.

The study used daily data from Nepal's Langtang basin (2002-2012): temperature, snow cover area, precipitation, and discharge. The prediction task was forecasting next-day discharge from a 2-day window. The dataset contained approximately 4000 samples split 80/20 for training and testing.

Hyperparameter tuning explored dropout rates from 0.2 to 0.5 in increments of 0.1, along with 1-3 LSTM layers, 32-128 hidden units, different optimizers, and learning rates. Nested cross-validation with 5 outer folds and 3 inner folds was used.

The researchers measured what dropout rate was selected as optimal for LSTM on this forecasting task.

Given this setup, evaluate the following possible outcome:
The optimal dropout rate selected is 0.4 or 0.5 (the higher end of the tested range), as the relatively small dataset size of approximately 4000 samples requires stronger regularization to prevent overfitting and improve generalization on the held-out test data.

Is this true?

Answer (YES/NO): NO